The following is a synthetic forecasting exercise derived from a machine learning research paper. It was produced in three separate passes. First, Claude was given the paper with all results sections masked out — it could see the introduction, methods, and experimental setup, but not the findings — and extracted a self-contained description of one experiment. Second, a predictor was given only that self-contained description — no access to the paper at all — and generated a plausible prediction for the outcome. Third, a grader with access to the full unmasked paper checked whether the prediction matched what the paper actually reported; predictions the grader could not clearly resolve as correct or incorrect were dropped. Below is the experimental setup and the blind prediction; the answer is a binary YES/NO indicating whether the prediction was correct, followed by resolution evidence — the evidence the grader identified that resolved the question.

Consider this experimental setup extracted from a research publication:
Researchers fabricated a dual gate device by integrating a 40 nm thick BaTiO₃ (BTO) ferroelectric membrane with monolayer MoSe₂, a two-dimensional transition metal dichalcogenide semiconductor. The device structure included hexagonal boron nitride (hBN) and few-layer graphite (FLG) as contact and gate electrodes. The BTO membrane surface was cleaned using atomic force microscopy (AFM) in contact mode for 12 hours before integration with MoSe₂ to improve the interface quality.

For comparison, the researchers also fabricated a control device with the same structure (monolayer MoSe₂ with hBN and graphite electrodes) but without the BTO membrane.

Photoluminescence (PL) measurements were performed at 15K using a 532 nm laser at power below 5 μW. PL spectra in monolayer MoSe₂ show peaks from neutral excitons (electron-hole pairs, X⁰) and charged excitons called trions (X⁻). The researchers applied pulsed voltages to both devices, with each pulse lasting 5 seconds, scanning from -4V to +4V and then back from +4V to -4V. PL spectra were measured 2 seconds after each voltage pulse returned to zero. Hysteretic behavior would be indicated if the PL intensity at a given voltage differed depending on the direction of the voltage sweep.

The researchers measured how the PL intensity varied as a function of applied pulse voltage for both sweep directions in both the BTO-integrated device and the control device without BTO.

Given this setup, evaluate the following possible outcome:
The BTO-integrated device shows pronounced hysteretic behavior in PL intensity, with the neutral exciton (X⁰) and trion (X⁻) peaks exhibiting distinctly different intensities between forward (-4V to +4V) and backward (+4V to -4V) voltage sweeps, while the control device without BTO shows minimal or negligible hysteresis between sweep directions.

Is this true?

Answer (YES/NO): YES